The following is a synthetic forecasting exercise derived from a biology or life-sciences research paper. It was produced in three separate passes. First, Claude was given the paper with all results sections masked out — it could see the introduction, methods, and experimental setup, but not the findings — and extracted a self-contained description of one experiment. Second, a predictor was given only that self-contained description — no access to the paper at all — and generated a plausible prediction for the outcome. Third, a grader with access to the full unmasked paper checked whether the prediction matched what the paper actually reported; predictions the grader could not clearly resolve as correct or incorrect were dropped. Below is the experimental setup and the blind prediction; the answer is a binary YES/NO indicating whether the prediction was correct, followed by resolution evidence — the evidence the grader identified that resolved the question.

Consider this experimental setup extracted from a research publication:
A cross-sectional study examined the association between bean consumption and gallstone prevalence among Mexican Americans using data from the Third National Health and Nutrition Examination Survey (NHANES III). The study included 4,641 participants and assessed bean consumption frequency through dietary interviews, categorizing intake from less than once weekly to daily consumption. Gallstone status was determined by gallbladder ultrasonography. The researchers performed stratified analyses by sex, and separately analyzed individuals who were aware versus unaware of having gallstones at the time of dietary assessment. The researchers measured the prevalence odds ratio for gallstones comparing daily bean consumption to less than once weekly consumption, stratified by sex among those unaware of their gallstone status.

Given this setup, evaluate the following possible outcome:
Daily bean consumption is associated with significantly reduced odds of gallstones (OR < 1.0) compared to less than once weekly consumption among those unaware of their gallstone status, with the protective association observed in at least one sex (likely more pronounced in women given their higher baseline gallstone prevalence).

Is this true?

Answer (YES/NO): NO